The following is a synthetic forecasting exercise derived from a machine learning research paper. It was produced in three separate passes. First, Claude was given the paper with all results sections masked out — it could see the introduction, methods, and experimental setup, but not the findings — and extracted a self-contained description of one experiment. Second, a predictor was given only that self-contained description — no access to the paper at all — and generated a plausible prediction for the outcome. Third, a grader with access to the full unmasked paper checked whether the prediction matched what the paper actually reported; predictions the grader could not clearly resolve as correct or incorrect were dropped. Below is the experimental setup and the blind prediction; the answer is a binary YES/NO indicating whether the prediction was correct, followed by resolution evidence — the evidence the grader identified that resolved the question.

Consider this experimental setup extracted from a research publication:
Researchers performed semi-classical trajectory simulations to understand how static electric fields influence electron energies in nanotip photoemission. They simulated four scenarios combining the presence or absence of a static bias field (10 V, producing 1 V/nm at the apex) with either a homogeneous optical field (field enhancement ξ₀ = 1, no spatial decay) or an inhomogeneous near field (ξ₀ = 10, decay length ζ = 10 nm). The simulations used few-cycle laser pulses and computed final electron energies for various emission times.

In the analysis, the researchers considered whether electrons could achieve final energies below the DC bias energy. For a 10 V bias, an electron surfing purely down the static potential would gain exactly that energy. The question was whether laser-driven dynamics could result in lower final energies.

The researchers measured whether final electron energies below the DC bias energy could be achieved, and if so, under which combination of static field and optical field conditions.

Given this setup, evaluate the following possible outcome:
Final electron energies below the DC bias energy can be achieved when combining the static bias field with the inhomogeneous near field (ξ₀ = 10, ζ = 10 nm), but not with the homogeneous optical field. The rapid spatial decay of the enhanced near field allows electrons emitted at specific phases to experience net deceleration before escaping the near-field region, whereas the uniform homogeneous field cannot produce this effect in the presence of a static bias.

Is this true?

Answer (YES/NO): YES